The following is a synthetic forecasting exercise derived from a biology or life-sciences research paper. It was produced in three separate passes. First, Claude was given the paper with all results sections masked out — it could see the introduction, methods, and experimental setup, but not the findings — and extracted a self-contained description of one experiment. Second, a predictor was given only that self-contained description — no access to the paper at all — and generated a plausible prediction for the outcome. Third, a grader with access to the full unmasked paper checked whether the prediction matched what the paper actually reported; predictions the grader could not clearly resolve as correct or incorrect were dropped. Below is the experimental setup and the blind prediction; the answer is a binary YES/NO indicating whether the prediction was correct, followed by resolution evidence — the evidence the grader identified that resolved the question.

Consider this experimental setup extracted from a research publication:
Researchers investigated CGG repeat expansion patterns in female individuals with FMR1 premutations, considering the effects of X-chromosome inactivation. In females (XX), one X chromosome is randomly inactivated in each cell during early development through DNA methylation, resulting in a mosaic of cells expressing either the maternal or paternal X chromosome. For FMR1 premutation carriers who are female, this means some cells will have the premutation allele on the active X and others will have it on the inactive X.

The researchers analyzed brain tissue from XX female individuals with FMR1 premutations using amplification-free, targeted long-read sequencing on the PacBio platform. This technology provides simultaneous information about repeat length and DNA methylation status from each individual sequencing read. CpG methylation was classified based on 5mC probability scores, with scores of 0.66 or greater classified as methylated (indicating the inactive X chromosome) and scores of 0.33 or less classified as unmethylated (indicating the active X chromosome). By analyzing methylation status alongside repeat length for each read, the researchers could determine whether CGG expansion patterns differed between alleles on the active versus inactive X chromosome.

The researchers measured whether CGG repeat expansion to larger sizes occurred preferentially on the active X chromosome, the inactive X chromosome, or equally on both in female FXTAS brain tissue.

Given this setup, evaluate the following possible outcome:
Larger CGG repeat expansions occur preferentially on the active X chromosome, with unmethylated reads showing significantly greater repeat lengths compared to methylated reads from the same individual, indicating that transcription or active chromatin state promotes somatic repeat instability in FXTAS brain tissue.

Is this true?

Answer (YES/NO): YES